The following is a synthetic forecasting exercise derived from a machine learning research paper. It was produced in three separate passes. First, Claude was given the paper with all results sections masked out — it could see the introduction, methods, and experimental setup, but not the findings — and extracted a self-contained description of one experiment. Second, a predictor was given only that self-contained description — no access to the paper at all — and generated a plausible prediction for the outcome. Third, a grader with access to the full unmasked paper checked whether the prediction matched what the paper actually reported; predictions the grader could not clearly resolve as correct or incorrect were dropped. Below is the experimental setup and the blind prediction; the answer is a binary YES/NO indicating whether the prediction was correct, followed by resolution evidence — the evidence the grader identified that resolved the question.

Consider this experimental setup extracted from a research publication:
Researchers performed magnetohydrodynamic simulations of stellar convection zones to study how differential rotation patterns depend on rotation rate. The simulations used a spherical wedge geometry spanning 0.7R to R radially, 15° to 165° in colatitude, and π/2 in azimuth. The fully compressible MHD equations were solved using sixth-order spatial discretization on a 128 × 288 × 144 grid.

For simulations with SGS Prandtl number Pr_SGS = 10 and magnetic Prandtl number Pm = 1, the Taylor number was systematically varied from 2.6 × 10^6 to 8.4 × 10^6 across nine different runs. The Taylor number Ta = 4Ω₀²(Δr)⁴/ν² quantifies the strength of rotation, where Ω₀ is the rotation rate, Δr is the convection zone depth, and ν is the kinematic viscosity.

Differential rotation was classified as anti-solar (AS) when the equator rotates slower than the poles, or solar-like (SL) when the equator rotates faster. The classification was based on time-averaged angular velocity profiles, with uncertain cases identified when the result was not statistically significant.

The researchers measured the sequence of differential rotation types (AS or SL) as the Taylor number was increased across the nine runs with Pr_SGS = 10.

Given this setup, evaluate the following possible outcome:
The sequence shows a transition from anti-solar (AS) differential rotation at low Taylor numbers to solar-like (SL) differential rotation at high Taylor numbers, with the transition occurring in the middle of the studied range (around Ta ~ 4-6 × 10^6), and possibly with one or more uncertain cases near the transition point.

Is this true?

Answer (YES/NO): NO